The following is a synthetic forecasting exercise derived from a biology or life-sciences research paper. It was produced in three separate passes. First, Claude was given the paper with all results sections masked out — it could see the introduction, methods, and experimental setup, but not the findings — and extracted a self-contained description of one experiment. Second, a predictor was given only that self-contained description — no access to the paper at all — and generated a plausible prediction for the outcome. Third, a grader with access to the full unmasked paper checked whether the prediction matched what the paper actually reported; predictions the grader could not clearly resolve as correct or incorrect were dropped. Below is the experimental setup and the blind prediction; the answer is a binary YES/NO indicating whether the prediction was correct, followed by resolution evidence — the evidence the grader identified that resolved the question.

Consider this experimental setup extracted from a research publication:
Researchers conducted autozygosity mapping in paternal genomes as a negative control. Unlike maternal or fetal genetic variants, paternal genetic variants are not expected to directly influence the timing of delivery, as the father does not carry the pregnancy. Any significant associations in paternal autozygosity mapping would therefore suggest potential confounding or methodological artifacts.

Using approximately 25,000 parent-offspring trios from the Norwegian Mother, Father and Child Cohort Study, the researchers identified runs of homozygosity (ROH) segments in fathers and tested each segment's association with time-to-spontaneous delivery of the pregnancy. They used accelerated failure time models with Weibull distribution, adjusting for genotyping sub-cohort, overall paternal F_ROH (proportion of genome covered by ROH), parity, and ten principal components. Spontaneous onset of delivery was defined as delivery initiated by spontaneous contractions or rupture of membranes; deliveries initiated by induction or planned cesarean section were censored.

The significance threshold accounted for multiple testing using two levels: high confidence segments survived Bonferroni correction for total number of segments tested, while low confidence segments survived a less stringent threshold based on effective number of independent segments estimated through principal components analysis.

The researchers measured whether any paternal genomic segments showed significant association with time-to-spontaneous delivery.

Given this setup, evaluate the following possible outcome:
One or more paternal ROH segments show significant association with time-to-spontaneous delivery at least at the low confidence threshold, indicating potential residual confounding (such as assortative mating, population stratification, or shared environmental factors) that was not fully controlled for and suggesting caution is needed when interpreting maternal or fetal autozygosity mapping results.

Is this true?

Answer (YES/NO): YES